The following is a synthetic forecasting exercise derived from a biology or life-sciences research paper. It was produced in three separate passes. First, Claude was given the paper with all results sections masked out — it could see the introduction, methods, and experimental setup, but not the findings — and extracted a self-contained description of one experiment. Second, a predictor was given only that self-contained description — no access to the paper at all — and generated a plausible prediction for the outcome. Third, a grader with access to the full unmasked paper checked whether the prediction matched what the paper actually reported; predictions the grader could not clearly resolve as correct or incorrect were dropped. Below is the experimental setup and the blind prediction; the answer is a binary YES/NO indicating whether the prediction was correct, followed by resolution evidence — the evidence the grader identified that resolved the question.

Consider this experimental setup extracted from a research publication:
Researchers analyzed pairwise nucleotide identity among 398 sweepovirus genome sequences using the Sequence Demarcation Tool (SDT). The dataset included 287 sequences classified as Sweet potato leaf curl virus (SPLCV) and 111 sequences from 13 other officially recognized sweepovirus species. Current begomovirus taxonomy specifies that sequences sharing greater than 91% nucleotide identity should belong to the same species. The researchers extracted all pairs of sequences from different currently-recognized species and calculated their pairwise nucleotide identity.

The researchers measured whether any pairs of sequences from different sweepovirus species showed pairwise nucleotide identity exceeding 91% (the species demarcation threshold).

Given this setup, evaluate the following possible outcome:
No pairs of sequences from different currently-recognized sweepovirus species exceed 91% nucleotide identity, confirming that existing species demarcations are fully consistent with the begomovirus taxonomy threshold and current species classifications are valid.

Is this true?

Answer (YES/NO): NO